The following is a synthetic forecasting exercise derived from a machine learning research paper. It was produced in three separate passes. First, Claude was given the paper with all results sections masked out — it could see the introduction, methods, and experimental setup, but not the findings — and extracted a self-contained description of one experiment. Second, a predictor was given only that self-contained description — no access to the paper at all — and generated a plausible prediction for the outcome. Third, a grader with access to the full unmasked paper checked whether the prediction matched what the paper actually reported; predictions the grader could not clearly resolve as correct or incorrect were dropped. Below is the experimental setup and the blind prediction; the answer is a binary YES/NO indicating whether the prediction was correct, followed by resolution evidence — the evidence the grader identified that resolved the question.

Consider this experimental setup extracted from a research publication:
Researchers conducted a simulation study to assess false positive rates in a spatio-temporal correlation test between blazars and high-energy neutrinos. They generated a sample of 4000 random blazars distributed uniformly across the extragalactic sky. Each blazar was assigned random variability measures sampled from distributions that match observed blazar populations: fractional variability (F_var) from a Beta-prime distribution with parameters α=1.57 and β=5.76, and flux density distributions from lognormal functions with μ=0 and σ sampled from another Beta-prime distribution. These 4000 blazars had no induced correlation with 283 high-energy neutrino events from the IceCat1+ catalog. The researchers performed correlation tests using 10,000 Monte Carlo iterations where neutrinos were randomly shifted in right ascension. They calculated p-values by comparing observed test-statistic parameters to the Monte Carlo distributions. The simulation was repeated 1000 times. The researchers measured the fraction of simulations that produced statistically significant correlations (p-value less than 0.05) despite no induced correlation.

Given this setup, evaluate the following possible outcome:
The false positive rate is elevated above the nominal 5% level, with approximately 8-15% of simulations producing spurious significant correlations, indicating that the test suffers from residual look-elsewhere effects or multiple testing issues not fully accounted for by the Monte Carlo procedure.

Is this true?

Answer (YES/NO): NO